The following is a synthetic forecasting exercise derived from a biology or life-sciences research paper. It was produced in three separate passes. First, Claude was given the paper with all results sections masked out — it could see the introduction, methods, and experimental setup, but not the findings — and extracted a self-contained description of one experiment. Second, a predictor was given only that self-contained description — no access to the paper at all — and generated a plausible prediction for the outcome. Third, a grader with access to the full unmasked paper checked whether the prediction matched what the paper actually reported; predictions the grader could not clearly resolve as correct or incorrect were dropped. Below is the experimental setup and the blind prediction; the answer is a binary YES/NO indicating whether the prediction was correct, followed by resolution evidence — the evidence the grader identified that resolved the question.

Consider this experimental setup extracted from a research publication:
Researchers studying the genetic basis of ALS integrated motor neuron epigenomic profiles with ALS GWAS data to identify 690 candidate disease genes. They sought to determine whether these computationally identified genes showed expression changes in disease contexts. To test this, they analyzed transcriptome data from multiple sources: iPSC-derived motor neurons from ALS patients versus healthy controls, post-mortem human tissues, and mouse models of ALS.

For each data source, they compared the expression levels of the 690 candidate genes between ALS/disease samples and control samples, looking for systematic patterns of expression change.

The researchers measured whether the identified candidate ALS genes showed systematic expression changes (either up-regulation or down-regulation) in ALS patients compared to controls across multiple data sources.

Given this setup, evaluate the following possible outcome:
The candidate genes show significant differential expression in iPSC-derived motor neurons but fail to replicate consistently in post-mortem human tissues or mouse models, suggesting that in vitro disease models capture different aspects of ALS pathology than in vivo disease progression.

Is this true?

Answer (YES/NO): NO